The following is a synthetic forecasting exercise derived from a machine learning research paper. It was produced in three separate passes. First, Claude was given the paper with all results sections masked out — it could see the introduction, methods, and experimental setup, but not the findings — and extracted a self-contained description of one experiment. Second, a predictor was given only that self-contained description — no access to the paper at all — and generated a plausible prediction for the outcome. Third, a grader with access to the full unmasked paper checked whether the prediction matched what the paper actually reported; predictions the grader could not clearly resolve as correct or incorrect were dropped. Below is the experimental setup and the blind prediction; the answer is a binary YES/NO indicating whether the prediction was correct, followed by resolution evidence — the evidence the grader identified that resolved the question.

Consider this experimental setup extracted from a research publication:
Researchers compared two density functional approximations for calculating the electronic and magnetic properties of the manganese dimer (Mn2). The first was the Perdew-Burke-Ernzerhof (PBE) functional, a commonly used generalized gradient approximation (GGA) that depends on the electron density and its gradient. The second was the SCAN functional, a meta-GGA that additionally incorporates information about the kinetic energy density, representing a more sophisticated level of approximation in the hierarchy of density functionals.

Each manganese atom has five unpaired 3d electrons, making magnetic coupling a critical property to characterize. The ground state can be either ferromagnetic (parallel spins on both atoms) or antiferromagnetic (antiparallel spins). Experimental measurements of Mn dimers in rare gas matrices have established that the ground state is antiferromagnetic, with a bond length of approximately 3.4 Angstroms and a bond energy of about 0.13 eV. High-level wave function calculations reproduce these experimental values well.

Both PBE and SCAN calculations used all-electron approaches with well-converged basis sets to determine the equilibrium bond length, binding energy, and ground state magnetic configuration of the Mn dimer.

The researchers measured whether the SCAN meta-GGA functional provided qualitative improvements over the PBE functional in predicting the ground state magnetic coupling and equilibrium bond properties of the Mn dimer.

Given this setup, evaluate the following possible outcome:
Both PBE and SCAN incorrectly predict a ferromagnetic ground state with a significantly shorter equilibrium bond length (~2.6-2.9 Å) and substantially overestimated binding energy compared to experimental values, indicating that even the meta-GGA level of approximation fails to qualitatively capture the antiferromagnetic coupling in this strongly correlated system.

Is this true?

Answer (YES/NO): YES